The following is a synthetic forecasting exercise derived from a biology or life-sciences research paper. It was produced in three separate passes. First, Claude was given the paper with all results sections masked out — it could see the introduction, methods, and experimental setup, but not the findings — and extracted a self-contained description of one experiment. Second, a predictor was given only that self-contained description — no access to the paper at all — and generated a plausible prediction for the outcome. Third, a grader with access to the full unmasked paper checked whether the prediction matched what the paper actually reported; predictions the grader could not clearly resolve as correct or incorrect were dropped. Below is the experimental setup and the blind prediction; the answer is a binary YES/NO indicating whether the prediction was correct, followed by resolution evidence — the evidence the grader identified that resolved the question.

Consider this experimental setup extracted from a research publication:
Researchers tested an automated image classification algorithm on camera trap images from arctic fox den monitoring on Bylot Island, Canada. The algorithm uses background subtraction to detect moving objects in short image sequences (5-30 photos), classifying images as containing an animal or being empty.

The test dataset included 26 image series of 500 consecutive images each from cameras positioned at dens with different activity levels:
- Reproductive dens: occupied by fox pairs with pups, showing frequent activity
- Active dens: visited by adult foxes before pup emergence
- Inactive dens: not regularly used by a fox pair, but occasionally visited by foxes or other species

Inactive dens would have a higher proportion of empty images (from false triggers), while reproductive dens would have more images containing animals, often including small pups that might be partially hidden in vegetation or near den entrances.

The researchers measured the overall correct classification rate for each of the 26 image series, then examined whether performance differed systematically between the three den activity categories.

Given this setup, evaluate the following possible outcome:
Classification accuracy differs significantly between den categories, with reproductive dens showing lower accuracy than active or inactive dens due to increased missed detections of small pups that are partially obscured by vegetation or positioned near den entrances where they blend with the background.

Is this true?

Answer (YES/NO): NO